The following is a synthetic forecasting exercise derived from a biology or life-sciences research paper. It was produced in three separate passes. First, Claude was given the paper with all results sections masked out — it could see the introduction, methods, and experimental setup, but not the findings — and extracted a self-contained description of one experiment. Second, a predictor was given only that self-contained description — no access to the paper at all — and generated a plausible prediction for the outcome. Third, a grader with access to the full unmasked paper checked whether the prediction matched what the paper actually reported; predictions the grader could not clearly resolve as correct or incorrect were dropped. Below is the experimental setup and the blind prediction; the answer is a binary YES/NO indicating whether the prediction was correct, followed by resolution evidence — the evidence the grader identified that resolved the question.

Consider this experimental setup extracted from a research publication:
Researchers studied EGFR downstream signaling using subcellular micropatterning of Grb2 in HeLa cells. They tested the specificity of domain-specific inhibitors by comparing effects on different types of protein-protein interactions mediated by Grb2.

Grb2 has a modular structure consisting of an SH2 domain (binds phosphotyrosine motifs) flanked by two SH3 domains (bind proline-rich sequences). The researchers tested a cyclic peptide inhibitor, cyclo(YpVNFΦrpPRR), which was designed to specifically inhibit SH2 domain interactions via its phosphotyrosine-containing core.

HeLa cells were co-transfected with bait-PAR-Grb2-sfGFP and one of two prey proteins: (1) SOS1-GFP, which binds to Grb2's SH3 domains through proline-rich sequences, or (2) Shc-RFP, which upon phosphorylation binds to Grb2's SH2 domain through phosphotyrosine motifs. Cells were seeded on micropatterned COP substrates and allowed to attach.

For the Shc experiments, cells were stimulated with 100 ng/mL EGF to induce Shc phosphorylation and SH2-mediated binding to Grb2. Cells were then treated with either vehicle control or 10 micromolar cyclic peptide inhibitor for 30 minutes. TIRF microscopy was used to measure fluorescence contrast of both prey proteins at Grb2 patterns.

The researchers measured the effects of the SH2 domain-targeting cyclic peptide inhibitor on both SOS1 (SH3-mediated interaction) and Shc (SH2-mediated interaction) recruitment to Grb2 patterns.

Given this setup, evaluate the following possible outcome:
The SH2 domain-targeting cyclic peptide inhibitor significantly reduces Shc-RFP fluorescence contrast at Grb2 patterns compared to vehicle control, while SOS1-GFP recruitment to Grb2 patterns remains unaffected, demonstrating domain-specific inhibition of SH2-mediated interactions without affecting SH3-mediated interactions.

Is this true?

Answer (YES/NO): NO